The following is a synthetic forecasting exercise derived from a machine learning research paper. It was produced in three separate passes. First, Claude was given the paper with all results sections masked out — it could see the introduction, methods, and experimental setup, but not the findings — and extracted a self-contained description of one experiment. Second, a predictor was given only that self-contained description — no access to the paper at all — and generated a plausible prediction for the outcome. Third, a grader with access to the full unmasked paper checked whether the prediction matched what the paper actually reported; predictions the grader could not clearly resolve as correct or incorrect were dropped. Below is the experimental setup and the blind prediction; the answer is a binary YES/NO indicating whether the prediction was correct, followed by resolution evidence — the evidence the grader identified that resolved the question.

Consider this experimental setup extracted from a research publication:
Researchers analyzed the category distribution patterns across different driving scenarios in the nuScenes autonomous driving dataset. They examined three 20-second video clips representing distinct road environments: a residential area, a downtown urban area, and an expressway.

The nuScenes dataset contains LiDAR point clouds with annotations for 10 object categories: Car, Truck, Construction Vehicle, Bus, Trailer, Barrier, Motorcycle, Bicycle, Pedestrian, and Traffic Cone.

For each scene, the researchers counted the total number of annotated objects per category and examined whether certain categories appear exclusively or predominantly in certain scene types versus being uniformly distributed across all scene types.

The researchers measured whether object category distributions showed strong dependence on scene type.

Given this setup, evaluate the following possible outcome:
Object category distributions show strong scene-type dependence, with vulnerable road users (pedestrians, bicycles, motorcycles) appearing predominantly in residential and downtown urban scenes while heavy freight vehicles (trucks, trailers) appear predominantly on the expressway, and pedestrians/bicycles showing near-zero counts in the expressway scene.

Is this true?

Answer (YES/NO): NO